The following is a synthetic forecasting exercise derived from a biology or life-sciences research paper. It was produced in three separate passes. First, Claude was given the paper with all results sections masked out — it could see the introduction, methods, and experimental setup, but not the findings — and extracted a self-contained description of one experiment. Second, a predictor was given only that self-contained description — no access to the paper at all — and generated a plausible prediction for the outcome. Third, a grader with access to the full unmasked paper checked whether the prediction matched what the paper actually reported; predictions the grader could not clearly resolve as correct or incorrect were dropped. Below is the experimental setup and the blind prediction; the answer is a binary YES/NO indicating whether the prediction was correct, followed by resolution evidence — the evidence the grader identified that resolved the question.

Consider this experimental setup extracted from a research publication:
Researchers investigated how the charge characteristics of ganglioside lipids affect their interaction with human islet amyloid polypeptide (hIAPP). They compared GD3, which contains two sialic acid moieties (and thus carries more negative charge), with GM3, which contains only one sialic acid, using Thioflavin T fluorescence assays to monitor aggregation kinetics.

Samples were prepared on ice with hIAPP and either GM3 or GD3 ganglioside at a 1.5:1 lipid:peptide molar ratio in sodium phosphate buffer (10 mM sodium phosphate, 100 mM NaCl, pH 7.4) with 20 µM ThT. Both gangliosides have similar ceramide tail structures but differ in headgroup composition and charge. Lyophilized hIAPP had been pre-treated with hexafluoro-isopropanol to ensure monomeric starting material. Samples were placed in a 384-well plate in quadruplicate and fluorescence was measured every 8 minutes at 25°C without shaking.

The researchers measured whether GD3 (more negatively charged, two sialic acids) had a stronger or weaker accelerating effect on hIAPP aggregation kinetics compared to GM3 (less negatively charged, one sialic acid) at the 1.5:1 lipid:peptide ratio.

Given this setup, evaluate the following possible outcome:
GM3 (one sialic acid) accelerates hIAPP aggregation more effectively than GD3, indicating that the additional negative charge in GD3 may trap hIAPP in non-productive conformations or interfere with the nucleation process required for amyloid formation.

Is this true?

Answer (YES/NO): NO